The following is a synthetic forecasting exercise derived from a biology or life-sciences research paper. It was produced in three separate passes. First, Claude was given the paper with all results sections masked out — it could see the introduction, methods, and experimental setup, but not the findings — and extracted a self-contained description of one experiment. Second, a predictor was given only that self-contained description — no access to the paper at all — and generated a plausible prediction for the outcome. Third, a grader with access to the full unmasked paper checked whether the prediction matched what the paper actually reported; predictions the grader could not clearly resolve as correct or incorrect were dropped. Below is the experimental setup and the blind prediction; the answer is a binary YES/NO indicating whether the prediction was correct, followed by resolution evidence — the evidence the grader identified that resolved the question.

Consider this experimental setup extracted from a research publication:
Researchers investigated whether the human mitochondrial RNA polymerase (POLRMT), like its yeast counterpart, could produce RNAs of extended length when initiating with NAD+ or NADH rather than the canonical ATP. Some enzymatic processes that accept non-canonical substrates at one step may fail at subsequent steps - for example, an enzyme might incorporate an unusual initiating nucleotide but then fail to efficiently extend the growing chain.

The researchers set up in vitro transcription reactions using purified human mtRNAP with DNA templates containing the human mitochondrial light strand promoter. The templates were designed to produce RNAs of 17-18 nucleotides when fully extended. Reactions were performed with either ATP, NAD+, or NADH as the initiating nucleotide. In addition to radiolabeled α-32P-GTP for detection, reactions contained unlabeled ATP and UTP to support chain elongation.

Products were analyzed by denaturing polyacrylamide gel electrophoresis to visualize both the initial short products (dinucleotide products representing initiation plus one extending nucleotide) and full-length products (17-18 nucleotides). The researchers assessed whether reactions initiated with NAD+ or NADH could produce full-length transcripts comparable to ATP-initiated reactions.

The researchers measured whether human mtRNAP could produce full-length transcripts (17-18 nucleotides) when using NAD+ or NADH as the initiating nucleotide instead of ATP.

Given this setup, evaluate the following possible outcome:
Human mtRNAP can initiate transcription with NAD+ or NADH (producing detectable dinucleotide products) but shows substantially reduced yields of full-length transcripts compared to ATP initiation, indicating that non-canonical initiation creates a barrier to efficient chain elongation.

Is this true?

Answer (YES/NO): NO